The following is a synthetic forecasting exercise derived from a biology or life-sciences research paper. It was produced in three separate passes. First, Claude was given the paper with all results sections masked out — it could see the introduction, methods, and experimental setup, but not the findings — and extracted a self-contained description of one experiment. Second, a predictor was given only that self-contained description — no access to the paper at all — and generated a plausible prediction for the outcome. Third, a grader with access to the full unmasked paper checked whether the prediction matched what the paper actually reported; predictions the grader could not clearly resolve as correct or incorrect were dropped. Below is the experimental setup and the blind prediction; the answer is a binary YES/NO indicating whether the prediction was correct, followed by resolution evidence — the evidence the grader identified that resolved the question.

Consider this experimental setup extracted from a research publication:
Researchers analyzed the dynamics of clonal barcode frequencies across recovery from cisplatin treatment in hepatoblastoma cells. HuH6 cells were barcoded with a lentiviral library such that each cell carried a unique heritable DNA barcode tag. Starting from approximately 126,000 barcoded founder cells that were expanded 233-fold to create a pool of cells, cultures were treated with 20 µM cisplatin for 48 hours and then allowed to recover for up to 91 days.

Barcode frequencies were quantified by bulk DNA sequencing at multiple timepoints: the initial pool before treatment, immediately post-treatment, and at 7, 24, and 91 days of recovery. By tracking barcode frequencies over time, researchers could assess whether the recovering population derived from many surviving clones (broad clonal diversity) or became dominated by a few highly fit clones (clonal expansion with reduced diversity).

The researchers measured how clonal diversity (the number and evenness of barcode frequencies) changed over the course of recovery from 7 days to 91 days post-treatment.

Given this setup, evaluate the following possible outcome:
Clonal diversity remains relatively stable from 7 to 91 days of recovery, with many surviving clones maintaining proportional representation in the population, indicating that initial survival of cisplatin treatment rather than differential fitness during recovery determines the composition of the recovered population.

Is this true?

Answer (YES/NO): NO